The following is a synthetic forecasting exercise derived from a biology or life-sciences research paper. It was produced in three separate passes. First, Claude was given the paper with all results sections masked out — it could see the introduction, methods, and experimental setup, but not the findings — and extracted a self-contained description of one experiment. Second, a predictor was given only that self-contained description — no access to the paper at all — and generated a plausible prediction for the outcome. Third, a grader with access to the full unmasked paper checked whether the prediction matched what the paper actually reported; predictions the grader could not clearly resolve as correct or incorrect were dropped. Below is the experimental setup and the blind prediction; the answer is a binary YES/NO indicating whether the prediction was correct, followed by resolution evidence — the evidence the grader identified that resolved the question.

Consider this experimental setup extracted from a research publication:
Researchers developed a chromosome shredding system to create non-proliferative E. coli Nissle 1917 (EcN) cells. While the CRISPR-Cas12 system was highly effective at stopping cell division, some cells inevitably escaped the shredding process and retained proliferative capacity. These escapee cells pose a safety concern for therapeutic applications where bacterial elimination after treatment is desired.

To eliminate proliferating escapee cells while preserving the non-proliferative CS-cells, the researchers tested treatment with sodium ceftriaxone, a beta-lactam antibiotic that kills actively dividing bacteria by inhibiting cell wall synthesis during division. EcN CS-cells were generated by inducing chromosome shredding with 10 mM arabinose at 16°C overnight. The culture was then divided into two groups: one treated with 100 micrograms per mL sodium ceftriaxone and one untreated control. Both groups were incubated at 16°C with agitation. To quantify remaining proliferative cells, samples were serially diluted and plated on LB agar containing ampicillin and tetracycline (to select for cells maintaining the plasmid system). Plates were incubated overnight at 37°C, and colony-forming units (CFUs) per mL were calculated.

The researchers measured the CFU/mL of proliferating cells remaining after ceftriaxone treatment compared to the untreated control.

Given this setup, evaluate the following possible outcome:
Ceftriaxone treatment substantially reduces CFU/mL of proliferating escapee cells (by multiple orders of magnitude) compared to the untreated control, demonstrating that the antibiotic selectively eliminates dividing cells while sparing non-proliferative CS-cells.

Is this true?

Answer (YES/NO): YES